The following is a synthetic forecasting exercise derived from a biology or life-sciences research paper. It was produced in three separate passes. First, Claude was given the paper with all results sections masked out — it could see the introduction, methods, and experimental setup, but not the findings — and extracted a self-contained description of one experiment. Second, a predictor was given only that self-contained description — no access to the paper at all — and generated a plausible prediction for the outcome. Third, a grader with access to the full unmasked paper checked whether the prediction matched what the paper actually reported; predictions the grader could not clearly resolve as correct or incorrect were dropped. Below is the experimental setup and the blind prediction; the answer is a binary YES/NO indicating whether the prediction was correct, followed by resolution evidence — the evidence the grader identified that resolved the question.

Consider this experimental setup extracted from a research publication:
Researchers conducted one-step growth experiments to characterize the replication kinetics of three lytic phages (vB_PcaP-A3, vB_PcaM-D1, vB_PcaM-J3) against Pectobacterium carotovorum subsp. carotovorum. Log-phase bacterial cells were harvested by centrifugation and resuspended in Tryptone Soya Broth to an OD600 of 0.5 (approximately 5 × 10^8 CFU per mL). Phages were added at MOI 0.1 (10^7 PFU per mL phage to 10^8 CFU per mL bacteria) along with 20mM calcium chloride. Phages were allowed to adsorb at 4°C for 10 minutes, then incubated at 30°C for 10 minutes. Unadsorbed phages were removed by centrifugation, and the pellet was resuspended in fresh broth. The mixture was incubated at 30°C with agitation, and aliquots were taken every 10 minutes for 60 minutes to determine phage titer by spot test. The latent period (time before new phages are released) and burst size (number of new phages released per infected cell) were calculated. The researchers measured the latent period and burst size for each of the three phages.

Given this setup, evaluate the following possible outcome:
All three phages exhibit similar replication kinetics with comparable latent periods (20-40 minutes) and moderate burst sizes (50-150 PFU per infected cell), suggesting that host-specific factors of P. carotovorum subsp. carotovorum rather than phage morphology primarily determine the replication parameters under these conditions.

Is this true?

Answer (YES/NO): NO